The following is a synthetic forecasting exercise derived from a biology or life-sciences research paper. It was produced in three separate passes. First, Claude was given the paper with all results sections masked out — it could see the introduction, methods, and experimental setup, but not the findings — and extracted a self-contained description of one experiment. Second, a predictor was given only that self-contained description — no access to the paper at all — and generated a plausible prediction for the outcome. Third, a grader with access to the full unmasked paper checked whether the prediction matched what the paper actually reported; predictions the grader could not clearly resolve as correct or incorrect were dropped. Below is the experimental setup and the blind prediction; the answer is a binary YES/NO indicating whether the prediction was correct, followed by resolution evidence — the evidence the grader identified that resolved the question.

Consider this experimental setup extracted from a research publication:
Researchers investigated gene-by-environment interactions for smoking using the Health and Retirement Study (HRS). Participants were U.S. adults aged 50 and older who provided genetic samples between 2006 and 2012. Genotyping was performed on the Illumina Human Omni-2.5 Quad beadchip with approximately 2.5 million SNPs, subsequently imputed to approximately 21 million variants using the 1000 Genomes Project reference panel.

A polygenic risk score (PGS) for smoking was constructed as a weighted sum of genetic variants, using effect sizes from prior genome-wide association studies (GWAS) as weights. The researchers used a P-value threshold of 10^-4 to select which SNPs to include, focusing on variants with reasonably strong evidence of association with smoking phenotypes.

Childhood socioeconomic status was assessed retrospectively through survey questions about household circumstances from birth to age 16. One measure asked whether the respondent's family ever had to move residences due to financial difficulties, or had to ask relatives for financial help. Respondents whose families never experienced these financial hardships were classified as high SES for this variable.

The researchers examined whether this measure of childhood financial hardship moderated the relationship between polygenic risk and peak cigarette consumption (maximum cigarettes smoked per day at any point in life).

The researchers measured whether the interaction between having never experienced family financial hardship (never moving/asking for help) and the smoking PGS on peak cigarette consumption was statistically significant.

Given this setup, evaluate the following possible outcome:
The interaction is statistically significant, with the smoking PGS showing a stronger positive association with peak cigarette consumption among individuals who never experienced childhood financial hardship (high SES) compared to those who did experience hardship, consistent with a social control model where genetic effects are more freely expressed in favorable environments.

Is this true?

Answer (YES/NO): NO